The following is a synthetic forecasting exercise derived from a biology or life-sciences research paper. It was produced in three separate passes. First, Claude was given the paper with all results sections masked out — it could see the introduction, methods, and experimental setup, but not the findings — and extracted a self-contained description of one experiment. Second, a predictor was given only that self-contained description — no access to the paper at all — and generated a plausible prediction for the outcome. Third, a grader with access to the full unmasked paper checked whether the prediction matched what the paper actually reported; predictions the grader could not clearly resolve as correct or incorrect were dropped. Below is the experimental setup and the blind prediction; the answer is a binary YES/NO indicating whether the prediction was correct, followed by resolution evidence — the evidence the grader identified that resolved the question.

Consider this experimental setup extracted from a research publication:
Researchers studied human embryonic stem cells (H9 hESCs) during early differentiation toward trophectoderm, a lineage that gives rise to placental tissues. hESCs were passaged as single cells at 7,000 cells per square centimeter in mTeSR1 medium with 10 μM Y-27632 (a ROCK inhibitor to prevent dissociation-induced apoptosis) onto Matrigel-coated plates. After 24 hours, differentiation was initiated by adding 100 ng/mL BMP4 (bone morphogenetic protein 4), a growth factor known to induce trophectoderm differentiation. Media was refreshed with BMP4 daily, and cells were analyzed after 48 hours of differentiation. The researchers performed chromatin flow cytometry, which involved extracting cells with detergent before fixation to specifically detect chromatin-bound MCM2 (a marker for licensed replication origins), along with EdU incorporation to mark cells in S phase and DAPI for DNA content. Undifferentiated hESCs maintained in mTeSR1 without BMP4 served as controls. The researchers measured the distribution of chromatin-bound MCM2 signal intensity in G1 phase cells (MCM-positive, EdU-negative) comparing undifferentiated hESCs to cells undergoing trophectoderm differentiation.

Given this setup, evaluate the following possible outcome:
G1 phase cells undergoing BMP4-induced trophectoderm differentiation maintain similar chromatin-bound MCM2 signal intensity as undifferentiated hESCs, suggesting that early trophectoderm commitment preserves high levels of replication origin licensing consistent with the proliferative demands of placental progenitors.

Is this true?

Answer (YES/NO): NO